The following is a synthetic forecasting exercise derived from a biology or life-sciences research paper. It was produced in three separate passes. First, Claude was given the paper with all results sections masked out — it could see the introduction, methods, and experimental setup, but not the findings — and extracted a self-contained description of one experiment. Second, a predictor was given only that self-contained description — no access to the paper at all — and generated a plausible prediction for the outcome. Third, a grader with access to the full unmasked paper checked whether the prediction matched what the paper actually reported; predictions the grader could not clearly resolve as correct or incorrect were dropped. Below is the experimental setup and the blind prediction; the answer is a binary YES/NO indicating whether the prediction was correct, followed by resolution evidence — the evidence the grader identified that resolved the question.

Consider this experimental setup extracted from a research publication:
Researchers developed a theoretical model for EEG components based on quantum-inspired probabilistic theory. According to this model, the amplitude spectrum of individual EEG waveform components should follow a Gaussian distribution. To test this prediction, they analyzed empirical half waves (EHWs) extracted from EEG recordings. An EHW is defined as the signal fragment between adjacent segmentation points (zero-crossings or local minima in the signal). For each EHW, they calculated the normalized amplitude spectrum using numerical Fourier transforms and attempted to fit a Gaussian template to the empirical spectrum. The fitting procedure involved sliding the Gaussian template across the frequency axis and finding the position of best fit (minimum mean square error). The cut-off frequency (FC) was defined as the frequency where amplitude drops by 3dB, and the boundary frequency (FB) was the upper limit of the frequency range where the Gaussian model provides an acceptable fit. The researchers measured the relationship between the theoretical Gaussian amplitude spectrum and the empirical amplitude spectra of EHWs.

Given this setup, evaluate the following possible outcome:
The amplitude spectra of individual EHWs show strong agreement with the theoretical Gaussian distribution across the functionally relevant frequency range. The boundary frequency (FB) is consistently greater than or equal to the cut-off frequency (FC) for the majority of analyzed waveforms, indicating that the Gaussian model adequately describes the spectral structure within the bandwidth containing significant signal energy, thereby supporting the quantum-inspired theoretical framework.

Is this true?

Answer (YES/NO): YES